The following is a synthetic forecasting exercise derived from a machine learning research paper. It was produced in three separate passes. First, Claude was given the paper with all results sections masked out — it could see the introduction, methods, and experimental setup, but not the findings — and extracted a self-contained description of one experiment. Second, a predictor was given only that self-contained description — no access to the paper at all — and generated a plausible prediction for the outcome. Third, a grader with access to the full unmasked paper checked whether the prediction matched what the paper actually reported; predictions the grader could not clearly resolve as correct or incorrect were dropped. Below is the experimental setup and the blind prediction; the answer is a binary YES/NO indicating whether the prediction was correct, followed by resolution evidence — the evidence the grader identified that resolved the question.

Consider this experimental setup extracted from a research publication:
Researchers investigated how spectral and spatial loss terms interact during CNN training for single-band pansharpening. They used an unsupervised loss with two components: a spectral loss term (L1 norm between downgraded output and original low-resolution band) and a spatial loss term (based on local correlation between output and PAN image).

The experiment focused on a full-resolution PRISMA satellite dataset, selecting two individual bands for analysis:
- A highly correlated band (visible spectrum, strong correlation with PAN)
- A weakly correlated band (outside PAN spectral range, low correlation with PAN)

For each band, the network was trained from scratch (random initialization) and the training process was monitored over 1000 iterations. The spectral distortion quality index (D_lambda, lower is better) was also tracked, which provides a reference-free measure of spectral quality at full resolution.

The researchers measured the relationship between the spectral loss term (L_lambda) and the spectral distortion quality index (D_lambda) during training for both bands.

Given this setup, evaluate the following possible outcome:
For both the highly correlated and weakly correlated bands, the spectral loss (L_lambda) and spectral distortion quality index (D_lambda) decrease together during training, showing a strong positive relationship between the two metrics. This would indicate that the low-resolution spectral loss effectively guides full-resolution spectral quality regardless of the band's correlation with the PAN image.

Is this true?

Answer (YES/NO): YES